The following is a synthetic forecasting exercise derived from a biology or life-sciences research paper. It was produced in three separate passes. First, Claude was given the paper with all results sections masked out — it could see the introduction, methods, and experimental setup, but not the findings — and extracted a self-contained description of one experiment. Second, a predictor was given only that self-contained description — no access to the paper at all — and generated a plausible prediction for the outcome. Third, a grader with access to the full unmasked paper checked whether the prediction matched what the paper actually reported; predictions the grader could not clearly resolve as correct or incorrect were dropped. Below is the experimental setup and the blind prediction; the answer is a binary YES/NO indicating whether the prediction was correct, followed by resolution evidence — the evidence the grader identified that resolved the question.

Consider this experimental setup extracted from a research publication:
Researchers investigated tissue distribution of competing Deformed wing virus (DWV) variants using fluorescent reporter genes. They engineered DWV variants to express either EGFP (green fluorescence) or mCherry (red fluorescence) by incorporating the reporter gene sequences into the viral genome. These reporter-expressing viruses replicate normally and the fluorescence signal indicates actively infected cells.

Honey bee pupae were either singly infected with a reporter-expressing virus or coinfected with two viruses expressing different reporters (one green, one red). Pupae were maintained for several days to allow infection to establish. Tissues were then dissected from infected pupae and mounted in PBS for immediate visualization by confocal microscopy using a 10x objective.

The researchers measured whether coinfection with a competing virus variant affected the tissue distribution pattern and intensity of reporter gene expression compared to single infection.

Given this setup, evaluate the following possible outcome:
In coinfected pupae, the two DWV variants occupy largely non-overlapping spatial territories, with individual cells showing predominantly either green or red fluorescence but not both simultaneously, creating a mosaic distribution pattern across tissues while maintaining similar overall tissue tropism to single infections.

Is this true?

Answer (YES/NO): YES